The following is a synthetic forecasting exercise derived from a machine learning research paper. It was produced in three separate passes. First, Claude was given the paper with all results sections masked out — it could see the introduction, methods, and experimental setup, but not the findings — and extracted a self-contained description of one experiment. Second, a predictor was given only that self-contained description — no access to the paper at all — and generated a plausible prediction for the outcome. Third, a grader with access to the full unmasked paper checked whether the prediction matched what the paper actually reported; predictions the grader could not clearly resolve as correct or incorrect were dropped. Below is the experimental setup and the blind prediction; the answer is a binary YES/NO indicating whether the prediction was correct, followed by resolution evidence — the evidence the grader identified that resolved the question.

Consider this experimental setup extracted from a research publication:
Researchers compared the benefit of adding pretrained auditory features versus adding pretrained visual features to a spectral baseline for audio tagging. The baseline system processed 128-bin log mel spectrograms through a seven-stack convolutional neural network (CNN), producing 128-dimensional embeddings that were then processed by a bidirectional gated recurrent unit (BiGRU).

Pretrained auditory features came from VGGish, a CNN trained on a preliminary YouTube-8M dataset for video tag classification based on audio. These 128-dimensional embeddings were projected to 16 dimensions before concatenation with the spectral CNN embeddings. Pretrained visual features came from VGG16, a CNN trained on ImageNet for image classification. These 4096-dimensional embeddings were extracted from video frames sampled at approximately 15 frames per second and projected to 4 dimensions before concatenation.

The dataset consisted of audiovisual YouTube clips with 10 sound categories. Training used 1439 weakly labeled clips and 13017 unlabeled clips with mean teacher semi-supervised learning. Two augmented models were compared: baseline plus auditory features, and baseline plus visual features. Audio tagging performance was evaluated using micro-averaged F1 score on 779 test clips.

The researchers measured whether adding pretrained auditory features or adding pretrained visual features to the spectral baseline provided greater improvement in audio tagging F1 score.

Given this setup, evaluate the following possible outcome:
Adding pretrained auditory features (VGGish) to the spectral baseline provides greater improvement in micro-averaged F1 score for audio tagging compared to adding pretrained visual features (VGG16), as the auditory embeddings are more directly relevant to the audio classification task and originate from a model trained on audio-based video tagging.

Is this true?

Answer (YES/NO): YES